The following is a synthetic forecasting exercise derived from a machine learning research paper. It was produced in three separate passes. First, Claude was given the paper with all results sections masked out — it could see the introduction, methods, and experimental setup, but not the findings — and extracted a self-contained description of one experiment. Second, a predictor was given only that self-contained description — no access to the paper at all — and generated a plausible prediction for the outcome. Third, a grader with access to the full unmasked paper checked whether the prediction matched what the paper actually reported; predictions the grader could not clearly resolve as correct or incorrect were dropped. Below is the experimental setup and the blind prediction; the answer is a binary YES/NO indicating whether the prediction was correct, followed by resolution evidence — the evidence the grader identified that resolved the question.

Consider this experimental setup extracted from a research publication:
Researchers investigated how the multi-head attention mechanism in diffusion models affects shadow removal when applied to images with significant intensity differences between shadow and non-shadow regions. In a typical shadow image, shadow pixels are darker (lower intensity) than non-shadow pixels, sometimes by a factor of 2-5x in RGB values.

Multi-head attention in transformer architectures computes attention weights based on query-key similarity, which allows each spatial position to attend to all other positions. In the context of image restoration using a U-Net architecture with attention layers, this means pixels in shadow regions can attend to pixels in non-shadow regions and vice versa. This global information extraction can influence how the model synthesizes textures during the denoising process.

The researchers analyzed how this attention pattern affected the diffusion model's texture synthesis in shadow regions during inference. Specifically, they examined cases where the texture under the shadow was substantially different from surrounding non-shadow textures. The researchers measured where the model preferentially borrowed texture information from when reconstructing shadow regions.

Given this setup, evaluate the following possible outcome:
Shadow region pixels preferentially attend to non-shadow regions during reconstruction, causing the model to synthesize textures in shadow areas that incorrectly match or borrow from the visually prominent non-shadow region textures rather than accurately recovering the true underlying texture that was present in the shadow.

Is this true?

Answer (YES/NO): YES